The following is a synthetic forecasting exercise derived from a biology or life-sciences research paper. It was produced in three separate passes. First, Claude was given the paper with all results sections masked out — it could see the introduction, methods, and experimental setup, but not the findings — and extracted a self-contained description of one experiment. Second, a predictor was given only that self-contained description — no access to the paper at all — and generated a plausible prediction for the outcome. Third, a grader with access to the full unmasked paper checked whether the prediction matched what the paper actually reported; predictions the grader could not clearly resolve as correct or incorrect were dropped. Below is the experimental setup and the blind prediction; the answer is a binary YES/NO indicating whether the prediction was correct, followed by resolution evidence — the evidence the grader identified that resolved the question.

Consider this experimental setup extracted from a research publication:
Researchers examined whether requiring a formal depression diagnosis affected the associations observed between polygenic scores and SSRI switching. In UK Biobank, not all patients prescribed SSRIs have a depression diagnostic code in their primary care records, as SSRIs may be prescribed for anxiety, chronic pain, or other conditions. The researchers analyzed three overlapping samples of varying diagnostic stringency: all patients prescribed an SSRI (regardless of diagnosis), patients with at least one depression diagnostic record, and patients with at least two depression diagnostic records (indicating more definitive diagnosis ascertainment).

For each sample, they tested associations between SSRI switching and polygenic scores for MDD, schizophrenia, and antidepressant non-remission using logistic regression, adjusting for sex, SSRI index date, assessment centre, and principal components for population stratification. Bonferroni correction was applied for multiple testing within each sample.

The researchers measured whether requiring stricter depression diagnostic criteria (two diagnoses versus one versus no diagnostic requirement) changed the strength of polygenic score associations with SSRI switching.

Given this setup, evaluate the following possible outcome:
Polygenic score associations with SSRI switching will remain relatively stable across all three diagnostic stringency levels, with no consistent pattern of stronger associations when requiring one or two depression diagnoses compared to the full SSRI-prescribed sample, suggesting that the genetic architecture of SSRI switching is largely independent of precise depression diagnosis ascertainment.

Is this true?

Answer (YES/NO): NO